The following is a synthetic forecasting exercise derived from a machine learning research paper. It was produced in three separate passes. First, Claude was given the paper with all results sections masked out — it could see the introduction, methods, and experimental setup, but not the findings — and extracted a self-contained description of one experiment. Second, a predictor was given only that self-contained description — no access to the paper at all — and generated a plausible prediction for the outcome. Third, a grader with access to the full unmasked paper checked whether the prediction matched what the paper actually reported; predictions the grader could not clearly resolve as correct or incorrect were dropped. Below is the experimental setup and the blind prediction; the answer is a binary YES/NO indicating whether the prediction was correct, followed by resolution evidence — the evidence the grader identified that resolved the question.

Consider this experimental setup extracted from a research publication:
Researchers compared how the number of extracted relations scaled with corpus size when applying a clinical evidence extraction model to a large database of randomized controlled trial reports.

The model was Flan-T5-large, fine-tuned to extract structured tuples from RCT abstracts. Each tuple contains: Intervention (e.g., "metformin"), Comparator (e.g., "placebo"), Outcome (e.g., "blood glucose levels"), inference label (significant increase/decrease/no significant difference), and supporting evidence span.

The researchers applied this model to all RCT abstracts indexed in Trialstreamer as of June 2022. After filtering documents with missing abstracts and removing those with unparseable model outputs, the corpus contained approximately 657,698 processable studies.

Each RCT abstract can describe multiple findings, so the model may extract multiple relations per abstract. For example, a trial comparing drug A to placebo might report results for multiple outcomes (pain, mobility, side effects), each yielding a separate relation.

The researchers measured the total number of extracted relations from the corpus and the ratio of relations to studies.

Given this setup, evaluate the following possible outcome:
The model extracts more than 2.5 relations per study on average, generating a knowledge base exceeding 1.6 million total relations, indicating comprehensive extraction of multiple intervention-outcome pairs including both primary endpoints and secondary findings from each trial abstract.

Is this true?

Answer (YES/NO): NO